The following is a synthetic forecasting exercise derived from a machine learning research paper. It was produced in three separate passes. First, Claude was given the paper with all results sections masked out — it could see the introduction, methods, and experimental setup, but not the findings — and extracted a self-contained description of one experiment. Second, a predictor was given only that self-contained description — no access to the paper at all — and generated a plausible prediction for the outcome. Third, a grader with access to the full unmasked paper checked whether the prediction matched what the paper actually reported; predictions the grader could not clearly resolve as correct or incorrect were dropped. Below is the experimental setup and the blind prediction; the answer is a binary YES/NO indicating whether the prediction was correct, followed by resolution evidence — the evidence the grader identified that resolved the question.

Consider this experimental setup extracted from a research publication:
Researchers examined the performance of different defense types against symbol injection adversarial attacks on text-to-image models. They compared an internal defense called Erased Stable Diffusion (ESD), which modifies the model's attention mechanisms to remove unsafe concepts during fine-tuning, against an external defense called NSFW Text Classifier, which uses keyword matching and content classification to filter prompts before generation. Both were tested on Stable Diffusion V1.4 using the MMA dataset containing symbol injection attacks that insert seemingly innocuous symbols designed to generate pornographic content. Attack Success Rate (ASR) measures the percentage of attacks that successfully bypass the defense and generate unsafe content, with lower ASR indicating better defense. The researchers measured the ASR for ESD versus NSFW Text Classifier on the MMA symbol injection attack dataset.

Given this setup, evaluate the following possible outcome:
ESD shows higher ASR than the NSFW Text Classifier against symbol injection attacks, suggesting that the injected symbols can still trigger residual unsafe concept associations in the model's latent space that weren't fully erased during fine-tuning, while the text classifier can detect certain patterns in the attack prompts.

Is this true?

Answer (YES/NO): YES